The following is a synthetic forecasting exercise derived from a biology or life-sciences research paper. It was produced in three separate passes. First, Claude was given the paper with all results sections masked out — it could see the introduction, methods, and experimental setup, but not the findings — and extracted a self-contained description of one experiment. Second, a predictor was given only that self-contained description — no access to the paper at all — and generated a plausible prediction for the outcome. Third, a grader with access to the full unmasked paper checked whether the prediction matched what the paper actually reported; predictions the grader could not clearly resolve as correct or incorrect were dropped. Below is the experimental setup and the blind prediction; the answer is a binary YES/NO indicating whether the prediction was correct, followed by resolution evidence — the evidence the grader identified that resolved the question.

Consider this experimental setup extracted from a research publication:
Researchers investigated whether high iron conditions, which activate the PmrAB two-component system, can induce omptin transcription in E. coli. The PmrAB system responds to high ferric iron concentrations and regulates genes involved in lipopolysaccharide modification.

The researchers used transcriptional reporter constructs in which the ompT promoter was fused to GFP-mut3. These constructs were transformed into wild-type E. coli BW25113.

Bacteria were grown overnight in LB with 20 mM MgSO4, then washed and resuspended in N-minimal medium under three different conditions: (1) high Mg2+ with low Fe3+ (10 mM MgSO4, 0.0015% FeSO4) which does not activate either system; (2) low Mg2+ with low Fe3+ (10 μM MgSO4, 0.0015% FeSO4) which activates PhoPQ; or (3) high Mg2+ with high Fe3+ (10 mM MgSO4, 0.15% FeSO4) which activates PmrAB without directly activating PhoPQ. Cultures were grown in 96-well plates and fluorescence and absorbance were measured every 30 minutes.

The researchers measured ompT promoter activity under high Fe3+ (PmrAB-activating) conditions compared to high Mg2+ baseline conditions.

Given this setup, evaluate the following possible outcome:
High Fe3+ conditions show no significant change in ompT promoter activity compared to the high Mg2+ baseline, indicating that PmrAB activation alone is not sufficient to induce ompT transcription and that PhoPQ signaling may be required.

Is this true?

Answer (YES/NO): YES